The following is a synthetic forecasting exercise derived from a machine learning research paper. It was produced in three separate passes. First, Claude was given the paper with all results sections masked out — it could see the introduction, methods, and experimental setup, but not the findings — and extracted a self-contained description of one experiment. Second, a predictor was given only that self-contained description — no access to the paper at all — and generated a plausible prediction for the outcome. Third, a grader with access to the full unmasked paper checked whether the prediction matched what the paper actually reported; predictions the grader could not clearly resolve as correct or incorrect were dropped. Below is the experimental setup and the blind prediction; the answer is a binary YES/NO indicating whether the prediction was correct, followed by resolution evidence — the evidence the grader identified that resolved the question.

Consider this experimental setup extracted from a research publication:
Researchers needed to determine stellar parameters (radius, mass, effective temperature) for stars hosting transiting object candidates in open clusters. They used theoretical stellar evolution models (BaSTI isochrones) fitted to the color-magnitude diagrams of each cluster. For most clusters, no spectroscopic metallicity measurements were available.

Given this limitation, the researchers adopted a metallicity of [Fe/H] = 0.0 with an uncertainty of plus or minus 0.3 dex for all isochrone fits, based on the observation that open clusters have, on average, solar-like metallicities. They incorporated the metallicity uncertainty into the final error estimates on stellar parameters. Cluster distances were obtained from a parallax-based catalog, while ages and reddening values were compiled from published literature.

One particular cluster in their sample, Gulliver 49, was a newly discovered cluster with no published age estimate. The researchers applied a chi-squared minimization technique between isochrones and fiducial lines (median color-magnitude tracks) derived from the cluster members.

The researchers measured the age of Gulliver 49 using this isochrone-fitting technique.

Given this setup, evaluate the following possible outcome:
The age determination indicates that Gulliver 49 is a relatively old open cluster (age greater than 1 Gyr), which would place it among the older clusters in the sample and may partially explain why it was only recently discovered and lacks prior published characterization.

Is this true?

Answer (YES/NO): NO